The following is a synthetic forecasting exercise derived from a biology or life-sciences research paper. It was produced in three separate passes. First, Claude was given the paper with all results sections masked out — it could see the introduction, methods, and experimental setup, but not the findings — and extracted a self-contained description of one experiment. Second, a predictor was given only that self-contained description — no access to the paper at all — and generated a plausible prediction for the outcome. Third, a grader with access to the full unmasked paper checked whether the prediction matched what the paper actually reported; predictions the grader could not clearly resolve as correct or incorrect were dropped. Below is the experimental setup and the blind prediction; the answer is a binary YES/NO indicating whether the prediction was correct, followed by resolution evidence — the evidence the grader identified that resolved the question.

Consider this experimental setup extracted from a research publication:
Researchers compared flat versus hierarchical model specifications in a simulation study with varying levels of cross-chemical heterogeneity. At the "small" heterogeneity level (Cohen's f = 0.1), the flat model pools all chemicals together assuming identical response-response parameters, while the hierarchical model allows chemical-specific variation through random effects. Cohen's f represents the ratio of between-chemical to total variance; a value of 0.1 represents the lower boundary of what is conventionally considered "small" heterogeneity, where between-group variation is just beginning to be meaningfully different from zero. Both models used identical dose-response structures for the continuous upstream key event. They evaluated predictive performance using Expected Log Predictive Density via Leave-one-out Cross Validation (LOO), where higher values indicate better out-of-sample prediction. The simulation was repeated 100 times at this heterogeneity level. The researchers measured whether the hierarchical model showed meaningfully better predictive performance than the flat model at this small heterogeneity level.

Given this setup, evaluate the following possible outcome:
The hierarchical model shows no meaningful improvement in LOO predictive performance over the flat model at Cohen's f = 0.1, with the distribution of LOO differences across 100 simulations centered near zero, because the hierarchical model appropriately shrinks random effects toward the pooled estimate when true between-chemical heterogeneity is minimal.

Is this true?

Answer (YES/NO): YES